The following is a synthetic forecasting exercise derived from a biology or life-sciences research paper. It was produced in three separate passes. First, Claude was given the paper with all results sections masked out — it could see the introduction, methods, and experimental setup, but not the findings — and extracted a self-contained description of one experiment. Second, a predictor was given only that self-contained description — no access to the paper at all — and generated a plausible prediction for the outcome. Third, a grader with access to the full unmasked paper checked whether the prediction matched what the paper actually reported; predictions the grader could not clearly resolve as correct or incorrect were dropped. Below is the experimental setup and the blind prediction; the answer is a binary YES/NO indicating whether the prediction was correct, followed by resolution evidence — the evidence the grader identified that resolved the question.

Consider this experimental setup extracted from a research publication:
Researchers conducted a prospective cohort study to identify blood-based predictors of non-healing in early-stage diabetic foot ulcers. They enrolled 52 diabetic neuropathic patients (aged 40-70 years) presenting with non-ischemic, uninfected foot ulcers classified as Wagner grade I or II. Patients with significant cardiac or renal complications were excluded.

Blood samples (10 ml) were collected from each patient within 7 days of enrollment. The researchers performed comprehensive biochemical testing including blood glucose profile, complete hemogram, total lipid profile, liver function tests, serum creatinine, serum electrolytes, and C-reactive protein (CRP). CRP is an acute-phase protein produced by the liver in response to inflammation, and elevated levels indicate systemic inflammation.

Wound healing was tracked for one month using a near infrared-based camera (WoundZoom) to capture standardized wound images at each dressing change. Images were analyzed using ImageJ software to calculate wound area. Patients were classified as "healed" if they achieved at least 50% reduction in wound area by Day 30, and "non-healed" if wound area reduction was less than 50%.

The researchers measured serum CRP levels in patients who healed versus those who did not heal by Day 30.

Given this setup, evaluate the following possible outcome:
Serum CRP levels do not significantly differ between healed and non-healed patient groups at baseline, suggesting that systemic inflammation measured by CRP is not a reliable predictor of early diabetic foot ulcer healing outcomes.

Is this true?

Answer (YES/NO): YES